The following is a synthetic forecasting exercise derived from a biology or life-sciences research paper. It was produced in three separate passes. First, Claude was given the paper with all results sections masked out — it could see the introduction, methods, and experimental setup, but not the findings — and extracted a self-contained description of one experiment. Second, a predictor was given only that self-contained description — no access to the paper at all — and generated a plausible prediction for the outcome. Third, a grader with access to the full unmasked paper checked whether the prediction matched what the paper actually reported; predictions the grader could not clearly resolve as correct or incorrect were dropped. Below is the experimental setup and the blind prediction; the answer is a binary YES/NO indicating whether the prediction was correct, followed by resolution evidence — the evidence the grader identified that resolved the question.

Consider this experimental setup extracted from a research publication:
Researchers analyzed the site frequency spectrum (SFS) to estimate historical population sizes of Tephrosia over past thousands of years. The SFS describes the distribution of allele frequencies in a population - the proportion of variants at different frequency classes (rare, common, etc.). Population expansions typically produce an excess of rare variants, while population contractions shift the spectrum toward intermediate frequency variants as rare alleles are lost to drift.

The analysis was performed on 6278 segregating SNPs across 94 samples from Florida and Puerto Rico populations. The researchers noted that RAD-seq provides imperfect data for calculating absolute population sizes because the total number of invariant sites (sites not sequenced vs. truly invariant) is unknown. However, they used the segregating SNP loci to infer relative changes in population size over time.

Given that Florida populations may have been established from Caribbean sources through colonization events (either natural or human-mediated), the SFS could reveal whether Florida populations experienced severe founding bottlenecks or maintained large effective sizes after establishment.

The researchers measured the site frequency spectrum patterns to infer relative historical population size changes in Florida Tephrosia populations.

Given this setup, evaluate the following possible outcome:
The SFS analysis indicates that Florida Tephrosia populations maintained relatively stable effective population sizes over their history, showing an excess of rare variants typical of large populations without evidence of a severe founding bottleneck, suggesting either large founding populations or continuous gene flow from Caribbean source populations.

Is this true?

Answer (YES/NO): NO